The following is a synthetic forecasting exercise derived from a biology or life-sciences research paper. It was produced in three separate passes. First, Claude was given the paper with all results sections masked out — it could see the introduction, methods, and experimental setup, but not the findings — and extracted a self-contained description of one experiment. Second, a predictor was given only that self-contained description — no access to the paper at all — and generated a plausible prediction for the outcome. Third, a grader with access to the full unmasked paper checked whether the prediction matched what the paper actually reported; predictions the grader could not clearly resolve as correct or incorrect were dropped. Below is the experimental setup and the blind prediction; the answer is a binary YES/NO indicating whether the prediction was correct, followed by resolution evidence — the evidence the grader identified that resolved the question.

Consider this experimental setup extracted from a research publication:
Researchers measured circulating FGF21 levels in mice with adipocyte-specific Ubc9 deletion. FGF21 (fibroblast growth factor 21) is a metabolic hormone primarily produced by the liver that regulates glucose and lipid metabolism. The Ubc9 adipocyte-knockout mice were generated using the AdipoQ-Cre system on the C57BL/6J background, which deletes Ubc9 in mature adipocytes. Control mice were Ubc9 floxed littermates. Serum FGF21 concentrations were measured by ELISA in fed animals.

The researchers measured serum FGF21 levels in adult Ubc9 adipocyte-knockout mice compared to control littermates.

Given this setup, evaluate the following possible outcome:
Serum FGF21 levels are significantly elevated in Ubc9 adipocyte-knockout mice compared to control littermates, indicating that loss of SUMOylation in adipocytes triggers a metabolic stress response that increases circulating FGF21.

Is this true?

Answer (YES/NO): YES